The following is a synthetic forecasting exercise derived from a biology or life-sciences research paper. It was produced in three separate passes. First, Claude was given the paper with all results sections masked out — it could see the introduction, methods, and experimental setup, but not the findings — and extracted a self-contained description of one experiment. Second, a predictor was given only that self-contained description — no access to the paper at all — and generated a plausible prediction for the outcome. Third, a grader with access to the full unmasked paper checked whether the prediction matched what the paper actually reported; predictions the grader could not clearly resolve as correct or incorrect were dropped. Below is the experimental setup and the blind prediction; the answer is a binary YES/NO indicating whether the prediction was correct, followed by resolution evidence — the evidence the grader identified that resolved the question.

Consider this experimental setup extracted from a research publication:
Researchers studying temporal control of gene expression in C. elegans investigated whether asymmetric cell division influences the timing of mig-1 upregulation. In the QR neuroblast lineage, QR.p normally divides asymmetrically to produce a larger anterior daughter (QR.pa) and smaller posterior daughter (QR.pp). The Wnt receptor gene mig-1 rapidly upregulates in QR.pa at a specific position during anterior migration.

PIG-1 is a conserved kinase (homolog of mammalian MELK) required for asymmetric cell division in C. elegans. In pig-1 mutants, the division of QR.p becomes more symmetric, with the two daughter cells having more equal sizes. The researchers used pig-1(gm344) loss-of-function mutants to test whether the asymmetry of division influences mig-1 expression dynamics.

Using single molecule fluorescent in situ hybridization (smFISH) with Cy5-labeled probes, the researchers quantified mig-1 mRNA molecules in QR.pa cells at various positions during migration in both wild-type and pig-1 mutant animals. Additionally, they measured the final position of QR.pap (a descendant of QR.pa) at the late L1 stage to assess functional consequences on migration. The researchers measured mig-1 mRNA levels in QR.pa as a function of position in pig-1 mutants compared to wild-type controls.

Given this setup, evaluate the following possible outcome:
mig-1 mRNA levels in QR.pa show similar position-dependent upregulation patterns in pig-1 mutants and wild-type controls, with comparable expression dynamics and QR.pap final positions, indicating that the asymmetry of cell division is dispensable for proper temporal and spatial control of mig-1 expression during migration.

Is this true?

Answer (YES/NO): NO